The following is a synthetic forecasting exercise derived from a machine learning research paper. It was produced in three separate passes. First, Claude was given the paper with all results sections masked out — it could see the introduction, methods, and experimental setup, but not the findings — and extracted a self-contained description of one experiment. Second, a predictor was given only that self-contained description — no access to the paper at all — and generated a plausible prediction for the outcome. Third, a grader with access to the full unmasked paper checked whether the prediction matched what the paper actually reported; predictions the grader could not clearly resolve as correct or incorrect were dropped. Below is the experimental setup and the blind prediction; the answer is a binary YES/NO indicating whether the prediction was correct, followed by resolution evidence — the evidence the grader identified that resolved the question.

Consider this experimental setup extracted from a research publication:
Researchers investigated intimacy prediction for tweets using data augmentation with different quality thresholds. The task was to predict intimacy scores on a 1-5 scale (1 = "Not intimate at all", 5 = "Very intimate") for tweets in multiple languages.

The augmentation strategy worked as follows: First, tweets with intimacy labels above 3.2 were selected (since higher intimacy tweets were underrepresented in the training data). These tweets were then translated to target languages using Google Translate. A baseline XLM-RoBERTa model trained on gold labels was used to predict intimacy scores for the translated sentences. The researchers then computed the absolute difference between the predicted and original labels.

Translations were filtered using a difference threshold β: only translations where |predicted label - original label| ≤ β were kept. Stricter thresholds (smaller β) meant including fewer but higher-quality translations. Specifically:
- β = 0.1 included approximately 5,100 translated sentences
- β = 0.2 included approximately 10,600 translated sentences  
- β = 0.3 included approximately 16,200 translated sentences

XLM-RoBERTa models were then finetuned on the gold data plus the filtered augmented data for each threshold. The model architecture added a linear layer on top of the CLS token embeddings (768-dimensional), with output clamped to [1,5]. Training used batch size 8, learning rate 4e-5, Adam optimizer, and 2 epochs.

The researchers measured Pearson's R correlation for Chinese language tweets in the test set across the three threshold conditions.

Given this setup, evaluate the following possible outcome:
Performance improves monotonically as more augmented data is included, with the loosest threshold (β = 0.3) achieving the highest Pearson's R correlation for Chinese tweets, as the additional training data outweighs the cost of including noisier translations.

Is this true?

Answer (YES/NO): NO